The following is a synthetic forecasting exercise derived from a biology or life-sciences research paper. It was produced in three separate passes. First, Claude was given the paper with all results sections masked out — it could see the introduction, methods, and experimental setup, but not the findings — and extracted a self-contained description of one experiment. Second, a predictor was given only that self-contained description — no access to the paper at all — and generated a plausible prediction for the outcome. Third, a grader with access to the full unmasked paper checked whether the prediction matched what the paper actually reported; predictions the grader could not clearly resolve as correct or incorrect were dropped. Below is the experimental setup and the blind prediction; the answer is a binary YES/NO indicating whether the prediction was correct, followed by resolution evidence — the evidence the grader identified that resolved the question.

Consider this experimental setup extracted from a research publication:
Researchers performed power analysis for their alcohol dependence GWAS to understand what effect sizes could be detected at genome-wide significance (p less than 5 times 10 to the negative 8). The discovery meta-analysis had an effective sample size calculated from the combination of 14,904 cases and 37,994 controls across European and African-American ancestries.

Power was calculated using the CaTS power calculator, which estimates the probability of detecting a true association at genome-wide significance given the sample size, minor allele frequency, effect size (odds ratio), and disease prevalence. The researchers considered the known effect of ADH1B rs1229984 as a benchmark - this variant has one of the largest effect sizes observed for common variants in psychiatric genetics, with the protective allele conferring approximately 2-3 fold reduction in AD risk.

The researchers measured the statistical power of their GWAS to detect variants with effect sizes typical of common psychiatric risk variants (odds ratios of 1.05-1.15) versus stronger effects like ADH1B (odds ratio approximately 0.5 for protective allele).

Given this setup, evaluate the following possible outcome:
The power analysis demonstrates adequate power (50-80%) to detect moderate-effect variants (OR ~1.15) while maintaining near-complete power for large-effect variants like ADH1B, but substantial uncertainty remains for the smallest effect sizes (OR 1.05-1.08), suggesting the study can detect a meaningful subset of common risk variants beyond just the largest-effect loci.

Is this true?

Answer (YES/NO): NO